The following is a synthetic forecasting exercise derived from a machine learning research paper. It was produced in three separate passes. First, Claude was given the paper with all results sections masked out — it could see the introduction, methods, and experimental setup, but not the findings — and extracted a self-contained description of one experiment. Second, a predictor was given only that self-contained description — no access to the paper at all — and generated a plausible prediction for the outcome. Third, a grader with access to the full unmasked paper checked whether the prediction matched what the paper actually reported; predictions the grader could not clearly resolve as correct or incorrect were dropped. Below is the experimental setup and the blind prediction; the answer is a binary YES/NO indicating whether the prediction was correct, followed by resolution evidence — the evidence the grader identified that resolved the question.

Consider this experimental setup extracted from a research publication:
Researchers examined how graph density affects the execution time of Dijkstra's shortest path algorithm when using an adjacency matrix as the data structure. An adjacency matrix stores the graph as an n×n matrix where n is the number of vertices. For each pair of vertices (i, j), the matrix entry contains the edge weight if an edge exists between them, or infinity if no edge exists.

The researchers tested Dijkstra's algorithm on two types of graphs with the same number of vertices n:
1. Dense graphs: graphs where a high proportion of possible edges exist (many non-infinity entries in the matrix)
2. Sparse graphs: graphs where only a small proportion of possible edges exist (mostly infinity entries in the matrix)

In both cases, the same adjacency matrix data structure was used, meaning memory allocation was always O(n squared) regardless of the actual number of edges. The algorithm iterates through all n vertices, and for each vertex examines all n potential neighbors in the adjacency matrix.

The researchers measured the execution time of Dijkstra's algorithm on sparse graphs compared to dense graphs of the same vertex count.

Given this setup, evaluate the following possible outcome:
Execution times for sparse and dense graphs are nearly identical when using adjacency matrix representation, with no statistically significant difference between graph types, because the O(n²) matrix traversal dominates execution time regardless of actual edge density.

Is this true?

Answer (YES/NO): YES